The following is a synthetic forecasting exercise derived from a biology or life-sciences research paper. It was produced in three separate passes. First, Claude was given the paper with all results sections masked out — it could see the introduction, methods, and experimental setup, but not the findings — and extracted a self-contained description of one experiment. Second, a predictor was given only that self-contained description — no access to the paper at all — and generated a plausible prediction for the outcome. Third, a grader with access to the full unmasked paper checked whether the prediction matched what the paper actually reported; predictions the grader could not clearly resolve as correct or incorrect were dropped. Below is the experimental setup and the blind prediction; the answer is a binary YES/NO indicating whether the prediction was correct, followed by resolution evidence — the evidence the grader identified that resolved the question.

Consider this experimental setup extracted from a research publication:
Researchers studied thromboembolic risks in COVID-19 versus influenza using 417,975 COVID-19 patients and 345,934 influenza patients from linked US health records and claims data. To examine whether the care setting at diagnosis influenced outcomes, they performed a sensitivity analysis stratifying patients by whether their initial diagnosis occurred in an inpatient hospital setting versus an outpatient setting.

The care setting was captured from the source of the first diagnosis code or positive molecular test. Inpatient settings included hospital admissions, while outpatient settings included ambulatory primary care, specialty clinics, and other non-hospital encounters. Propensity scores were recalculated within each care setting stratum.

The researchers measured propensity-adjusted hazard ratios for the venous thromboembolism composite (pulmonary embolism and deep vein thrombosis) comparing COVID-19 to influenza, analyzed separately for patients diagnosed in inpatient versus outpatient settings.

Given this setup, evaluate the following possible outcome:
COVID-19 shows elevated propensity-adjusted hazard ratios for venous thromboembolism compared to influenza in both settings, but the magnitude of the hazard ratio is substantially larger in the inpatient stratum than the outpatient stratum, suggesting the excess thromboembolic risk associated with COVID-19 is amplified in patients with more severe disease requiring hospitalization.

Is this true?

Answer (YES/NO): NO